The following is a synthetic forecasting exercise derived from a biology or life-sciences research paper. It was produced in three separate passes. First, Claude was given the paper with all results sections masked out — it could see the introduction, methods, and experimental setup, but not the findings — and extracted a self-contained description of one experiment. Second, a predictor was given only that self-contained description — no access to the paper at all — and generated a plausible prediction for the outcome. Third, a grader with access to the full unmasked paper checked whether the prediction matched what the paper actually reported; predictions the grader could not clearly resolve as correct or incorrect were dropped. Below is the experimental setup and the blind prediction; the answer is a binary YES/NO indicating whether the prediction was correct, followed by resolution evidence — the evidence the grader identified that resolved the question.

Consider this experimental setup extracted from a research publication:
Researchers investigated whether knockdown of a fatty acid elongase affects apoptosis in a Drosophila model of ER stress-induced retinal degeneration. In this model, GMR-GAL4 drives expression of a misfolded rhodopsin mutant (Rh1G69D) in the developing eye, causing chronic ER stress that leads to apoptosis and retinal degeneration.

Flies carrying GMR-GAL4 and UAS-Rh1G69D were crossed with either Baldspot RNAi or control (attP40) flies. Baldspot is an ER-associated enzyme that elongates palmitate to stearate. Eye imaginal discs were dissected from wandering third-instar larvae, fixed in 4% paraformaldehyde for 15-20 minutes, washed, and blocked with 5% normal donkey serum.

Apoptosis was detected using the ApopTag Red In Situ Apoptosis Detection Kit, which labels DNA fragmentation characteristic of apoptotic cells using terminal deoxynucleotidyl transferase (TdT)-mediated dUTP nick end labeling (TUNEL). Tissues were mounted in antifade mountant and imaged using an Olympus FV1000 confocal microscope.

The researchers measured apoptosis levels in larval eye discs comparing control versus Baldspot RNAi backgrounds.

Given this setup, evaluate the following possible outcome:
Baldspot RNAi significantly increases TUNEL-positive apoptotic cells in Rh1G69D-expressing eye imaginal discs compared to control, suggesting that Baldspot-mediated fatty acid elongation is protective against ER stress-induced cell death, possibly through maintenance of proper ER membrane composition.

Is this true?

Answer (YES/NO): NO